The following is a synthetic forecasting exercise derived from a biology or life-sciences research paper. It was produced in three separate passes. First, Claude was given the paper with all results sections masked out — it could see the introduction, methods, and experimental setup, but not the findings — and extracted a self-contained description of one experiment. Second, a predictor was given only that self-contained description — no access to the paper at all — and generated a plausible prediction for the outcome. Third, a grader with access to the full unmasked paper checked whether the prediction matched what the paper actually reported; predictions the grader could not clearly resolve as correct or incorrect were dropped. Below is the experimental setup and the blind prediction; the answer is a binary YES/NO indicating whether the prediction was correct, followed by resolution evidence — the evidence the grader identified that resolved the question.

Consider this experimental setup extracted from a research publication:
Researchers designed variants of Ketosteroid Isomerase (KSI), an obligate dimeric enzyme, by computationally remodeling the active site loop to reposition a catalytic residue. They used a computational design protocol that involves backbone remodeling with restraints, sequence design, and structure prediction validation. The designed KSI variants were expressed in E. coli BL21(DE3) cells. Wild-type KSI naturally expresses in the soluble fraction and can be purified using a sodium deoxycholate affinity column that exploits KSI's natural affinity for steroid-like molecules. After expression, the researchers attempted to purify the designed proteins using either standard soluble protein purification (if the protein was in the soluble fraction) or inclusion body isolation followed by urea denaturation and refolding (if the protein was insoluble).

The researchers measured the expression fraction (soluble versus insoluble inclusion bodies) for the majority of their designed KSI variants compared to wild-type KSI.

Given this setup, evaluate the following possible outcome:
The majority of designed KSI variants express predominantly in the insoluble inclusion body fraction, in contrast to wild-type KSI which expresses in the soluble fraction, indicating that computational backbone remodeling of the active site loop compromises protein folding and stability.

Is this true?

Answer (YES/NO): YES